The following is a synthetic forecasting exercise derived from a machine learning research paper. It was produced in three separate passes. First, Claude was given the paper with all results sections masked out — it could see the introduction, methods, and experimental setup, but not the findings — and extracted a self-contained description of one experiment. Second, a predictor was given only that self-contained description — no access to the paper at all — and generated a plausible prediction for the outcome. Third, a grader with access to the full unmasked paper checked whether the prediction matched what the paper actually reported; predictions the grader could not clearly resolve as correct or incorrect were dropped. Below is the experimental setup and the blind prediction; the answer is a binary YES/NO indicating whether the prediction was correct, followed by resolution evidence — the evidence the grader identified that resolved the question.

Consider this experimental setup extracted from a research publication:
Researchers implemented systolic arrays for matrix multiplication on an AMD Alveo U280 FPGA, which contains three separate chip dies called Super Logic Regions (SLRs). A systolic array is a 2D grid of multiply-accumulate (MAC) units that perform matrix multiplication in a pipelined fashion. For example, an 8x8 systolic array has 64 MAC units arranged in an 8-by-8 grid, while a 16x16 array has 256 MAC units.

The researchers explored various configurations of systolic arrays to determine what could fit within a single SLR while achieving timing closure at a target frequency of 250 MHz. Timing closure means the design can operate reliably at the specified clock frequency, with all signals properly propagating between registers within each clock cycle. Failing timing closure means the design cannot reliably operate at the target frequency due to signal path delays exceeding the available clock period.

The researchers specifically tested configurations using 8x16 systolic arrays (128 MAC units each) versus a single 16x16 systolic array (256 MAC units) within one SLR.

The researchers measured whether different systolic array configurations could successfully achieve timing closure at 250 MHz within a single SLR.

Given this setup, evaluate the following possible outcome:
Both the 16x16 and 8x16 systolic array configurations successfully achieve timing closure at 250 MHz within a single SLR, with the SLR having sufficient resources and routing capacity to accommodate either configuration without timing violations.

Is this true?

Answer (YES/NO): NO